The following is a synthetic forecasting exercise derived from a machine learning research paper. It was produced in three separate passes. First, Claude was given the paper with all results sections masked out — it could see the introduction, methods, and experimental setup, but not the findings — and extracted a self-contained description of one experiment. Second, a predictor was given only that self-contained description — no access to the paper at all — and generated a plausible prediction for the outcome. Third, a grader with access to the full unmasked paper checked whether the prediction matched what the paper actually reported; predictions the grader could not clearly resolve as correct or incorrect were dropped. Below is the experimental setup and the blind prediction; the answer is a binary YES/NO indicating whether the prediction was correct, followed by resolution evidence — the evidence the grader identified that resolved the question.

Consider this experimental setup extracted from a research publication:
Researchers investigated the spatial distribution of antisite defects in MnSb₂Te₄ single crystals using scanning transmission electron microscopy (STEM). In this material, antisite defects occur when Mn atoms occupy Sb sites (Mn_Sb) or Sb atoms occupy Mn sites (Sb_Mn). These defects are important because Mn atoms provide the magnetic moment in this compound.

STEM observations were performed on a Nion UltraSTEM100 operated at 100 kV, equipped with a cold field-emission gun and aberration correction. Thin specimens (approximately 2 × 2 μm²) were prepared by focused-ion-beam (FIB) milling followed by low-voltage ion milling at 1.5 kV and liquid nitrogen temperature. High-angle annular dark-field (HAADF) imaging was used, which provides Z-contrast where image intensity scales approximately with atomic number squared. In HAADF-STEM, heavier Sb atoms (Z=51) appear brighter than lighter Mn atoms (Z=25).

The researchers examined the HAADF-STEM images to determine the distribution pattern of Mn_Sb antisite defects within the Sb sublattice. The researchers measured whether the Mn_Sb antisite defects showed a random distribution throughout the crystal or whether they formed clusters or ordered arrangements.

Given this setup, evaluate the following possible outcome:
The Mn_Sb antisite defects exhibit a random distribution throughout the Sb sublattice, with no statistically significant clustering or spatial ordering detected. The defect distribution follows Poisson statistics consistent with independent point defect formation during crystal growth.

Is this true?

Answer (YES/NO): NO